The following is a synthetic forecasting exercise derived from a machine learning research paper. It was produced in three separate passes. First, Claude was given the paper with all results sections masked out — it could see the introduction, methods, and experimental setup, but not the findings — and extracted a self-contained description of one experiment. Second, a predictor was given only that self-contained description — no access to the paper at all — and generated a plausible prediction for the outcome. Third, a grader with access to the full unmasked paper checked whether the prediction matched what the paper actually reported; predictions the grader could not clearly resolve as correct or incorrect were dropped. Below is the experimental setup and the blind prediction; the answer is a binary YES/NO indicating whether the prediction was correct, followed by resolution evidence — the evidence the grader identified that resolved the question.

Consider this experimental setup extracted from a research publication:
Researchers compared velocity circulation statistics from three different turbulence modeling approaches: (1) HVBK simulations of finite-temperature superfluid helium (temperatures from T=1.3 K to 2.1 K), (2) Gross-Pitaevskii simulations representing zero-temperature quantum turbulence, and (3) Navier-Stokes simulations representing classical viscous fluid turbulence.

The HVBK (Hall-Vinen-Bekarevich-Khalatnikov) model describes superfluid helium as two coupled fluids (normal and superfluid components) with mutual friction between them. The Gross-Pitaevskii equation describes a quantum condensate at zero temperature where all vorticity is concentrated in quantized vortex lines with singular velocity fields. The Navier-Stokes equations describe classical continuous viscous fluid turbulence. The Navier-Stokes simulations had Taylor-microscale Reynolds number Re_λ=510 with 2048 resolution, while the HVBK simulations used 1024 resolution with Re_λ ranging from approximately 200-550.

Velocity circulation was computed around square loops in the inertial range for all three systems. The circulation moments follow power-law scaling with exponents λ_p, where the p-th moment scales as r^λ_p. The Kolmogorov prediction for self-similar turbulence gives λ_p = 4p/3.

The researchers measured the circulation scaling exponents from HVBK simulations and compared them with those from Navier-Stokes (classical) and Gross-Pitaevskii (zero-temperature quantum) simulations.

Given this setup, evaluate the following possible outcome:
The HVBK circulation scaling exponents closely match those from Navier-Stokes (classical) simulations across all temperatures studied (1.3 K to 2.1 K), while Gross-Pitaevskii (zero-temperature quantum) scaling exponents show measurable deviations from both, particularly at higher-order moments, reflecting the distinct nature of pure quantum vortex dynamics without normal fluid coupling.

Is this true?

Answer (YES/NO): NO